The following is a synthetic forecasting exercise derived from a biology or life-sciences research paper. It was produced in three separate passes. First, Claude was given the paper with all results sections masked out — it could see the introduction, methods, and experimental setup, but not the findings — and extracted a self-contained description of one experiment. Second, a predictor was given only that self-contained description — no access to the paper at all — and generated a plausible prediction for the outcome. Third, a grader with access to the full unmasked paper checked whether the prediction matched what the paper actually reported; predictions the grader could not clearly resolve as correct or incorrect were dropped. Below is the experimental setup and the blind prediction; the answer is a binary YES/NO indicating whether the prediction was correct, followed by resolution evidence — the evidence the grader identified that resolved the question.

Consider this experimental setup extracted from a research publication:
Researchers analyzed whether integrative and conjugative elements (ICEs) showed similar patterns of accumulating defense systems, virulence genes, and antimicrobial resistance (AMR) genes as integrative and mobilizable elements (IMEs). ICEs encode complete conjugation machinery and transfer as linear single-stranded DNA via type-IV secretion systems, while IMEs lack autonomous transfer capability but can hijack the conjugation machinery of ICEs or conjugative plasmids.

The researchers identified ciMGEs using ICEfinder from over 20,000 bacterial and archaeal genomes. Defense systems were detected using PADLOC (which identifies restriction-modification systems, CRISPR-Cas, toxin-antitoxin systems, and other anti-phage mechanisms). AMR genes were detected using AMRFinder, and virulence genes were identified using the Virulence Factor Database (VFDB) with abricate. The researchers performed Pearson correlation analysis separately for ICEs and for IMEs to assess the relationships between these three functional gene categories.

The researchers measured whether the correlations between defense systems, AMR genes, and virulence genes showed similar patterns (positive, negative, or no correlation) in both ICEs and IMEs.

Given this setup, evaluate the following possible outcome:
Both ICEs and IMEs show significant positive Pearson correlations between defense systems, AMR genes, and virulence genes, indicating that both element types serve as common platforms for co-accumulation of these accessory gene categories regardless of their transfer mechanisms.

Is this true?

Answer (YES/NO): NO